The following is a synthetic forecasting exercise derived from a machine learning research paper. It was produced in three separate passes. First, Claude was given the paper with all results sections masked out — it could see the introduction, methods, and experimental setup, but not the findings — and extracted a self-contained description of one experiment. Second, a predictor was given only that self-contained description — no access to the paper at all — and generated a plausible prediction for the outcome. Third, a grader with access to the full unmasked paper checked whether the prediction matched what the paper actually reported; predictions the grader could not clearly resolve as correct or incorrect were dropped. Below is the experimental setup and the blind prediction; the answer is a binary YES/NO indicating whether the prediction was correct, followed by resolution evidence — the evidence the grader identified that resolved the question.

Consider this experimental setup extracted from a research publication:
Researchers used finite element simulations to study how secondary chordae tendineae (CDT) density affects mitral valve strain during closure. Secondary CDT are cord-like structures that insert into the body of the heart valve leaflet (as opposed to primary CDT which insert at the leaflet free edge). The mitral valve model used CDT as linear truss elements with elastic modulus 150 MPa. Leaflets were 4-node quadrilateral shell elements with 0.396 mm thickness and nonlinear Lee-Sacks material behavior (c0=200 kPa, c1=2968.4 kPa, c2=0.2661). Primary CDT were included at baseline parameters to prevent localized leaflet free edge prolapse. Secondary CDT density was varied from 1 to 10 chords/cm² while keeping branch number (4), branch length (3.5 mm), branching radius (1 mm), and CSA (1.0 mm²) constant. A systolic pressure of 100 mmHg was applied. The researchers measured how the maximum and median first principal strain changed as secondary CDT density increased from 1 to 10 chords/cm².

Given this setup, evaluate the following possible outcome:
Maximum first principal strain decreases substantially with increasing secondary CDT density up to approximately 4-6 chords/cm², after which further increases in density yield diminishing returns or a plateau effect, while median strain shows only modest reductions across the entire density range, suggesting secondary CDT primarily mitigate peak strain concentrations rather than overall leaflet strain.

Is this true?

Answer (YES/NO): NO